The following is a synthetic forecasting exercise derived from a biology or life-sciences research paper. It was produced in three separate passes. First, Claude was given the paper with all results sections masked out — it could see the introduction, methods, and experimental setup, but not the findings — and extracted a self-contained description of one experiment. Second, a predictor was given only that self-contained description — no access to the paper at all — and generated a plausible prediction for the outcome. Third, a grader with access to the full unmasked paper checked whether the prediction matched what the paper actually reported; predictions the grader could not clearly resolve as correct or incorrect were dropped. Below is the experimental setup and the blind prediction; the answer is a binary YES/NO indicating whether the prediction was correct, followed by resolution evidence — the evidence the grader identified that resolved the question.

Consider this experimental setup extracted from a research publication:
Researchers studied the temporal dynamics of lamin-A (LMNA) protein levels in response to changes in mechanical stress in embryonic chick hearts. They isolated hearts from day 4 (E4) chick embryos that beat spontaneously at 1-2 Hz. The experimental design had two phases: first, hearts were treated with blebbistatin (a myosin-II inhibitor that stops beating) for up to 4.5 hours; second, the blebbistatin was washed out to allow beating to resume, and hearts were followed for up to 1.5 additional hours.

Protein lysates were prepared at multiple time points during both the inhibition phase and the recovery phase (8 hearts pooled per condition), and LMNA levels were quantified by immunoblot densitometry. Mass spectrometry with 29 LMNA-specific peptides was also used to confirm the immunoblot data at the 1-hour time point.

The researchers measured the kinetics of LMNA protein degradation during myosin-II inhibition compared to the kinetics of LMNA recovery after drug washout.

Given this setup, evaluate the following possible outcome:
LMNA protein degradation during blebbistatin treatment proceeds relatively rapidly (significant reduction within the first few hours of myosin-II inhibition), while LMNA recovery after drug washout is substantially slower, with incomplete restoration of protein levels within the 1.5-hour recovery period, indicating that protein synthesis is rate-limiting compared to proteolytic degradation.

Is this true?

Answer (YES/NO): YES